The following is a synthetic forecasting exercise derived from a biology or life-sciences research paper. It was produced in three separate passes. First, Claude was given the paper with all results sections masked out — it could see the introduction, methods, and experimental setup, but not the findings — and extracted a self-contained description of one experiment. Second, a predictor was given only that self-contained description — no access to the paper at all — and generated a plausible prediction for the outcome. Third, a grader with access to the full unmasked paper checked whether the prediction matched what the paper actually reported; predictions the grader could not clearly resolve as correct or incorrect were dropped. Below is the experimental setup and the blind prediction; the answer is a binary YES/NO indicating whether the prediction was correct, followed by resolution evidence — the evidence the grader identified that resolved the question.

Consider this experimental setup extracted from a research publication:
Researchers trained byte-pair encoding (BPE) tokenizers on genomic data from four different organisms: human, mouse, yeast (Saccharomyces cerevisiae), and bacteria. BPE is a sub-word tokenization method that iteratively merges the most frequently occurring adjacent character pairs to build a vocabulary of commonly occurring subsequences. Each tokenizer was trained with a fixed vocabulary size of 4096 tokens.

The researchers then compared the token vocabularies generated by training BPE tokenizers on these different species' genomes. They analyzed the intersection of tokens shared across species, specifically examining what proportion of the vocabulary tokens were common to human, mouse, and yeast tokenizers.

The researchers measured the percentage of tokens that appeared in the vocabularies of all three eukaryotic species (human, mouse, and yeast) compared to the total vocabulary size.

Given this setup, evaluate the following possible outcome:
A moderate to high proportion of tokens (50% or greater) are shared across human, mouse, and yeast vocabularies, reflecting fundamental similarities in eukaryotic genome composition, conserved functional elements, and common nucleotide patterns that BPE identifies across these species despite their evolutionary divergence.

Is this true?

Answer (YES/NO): NO